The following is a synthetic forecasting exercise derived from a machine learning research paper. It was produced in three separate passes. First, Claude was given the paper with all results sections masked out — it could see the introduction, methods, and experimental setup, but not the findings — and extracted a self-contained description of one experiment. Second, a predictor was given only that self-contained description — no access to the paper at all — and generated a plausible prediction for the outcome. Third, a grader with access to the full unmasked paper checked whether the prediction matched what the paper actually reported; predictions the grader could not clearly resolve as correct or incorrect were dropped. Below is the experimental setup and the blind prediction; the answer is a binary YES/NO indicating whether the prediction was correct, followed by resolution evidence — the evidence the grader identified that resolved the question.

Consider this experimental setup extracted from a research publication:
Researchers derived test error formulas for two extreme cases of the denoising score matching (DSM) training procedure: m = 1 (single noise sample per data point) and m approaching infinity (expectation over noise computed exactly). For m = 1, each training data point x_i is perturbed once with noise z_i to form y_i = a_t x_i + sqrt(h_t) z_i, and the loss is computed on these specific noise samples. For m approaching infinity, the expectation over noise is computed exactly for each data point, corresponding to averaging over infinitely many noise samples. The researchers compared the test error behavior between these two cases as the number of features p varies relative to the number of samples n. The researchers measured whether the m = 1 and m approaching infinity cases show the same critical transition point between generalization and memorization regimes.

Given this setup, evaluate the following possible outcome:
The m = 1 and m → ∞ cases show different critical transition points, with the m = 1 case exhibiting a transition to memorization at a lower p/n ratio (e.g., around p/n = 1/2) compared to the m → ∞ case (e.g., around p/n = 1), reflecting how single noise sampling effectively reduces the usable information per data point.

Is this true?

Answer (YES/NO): NO